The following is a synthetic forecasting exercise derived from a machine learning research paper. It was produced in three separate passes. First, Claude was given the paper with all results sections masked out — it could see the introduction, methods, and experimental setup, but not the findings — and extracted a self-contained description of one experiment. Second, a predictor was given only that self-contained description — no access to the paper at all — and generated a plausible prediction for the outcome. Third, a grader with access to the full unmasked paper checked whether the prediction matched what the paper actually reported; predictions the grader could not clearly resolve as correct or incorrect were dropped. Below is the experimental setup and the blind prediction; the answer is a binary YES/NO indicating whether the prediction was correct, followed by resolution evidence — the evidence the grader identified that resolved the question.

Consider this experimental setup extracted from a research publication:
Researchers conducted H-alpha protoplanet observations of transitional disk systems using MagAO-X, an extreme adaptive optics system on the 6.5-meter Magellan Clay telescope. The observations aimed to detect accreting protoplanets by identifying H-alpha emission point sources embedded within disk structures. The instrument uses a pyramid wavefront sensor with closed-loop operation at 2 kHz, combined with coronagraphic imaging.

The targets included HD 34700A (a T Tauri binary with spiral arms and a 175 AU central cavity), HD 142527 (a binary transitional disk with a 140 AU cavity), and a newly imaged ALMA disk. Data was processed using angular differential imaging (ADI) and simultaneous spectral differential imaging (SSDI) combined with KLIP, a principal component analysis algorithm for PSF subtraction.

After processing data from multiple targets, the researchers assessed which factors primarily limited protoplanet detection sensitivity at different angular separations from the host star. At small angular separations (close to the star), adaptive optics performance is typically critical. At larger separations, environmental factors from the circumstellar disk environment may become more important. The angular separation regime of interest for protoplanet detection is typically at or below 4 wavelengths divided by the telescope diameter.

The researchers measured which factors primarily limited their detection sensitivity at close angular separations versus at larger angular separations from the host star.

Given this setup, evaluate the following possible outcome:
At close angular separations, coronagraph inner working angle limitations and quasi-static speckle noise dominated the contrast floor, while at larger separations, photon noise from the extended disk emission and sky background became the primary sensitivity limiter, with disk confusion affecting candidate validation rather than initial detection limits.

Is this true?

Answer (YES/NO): NO